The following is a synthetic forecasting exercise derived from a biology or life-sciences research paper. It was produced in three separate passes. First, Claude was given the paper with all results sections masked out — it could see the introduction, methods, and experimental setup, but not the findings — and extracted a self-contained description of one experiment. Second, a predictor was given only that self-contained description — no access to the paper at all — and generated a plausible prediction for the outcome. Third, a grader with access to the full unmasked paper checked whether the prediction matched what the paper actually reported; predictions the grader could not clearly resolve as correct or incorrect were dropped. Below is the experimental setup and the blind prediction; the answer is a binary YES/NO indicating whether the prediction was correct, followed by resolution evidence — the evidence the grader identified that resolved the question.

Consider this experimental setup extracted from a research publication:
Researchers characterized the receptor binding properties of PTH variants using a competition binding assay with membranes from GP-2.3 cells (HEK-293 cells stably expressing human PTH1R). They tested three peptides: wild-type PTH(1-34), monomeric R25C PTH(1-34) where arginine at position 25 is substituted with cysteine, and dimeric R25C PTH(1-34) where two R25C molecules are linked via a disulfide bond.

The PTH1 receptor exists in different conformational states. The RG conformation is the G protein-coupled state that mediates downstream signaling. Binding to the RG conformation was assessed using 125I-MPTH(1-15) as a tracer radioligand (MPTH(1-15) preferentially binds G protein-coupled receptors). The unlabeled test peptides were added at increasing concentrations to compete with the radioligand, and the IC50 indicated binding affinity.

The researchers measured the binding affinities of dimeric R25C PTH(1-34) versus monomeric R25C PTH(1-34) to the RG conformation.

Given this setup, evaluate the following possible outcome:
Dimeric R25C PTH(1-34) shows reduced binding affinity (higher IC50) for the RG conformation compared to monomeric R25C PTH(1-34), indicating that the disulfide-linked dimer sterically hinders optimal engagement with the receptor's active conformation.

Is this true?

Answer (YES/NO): YES